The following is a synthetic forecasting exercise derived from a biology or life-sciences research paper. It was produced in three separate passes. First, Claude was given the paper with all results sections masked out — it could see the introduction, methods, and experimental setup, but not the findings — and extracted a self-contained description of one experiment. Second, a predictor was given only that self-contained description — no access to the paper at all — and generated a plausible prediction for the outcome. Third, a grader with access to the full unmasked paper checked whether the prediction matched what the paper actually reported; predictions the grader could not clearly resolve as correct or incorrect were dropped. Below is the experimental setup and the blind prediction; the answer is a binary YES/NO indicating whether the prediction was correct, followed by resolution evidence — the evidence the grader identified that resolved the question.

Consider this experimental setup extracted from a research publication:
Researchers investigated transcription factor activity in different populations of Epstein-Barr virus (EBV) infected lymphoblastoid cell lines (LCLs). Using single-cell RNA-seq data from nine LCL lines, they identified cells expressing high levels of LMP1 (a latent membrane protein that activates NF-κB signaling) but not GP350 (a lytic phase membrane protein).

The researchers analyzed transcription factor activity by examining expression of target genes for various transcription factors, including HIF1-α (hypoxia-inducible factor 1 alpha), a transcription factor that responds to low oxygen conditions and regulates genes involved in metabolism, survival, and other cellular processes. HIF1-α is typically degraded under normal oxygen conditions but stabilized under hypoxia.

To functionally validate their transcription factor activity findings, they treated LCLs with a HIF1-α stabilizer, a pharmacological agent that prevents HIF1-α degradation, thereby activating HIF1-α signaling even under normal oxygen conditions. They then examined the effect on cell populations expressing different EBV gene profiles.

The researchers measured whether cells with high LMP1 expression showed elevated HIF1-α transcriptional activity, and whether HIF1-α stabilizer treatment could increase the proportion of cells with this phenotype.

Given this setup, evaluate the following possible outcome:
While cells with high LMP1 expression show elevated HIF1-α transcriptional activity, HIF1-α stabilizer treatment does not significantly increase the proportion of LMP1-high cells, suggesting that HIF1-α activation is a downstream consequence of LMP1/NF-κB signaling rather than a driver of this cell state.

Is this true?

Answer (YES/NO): NO